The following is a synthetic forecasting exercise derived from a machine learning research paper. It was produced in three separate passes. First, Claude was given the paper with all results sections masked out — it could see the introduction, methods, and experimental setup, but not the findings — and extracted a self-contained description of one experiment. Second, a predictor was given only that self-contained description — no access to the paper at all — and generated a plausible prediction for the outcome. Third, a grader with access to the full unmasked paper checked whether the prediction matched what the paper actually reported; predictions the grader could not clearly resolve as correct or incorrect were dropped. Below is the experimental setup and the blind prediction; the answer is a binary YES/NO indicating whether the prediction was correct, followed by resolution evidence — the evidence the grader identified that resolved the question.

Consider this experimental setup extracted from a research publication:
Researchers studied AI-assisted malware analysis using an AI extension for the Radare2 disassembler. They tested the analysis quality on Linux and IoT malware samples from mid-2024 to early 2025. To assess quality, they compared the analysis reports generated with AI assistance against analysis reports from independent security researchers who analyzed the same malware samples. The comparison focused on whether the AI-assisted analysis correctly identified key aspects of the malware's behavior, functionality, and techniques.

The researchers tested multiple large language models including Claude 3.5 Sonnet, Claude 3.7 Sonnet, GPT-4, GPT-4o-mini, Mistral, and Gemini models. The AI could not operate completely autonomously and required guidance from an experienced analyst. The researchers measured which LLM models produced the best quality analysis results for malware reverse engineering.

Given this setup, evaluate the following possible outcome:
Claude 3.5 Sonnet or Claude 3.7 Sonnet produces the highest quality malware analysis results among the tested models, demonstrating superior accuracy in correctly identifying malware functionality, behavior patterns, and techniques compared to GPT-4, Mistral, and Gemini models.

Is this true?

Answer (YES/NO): YES